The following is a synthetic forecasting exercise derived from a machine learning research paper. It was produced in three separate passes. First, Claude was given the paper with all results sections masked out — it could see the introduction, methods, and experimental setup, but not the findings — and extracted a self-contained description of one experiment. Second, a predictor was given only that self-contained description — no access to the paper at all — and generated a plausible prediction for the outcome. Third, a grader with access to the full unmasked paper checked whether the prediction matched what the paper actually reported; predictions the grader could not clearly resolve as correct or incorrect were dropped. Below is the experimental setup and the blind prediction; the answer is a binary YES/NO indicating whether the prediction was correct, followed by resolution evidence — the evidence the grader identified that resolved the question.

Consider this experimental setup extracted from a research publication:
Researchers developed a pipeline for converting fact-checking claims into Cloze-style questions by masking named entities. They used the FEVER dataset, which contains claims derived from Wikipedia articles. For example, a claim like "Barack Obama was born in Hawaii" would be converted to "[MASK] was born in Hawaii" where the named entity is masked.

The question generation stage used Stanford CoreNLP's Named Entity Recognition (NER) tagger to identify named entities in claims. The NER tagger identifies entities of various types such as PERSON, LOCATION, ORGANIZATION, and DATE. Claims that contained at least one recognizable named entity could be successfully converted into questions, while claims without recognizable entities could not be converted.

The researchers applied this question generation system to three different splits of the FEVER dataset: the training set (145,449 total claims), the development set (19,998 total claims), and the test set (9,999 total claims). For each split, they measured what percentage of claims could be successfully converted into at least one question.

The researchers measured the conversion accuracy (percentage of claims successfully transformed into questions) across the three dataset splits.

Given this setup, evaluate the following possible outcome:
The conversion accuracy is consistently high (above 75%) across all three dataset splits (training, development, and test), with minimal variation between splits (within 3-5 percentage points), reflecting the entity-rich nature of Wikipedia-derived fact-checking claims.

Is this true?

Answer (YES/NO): YES